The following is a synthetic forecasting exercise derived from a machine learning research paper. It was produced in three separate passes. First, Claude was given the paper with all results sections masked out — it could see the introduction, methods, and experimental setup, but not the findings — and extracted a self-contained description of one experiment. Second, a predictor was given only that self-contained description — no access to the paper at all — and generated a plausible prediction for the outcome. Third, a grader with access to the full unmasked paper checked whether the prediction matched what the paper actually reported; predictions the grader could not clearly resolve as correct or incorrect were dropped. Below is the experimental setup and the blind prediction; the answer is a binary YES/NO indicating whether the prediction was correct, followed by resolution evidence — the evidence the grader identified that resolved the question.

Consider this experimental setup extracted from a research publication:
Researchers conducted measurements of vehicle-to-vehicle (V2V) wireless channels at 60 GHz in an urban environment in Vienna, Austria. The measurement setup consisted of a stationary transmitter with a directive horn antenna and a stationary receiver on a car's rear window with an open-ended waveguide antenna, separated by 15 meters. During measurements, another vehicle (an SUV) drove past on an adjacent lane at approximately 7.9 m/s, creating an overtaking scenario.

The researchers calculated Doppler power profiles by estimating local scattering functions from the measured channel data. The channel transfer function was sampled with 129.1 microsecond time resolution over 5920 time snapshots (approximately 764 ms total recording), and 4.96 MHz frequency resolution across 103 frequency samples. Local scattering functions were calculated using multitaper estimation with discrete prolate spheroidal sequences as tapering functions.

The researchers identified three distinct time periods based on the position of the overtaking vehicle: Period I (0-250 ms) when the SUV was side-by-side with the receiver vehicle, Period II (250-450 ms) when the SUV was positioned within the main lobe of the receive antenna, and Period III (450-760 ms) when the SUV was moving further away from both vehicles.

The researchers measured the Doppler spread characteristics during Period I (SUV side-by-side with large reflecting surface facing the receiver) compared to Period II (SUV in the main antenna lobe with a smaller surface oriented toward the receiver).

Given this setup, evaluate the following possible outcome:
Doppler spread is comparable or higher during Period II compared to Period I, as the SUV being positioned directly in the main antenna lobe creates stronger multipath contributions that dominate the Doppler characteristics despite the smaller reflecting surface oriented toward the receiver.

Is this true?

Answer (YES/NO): NO